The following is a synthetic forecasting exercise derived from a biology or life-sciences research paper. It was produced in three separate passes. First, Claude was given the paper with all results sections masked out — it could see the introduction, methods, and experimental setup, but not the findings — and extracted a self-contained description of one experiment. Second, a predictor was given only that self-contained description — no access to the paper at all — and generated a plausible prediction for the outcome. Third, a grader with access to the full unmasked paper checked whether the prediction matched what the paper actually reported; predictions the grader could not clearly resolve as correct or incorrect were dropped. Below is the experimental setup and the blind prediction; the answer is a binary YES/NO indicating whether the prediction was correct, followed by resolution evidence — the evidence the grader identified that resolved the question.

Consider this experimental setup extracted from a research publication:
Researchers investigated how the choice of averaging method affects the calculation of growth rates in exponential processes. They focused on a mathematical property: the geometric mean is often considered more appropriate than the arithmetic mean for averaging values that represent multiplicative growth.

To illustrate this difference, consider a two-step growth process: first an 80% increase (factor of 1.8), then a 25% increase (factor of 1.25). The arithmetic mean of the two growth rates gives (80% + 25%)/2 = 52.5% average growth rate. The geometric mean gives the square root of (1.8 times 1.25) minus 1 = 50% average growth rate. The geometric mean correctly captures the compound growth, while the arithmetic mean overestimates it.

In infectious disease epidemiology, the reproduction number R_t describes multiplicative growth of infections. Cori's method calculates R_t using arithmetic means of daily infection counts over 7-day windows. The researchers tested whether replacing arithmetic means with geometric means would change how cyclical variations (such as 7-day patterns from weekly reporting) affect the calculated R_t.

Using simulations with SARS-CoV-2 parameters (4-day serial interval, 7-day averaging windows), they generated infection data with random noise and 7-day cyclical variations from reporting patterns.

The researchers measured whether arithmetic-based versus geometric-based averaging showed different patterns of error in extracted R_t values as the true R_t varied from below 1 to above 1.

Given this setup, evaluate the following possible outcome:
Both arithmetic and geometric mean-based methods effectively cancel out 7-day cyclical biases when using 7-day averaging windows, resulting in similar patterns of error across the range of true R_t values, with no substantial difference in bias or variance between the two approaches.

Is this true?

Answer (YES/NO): NO